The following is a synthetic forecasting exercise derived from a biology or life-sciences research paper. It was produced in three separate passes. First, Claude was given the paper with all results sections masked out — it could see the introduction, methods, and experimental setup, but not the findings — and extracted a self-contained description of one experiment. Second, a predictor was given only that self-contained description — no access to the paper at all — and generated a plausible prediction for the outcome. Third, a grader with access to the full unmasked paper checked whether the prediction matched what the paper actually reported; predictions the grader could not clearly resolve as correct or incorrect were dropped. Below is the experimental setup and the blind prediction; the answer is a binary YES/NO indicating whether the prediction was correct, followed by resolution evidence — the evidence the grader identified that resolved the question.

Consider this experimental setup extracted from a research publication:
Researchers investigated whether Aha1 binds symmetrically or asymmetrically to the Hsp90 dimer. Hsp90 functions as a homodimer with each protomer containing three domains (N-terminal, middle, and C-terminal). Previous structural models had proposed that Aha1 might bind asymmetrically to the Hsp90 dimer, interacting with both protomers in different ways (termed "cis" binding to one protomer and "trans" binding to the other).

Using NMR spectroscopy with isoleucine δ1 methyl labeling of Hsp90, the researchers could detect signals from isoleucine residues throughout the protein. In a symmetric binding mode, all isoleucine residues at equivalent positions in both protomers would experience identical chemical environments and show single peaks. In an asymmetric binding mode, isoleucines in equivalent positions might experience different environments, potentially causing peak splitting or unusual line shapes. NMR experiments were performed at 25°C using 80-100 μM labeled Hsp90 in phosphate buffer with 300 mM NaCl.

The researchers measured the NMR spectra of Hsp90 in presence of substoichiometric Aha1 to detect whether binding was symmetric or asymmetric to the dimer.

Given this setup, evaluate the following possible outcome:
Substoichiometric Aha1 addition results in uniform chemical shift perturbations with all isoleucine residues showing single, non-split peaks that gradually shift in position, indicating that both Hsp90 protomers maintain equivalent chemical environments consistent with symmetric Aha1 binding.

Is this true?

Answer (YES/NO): NO